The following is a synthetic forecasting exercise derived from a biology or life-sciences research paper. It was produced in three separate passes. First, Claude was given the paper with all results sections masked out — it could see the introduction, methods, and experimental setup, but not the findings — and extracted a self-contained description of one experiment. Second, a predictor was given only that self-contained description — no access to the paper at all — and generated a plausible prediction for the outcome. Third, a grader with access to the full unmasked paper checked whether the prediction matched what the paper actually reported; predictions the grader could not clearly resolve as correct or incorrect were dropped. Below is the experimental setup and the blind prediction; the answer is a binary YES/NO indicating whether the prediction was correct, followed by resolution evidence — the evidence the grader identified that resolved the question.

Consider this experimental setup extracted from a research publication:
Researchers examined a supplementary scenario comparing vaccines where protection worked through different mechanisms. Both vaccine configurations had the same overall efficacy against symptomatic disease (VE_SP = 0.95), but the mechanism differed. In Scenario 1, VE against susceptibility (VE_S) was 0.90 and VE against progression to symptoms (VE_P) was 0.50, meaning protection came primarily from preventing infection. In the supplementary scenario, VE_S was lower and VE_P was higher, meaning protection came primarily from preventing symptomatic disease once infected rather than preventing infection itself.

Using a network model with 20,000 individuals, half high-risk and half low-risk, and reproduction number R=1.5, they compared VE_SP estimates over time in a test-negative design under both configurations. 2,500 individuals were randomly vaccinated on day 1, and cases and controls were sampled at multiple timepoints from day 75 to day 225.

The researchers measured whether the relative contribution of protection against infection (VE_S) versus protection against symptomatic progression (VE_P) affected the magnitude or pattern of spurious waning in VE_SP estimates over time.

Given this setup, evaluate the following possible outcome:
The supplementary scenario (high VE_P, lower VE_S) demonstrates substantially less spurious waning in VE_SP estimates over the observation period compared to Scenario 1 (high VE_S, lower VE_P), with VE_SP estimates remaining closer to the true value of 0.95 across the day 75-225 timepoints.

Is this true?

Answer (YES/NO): NO